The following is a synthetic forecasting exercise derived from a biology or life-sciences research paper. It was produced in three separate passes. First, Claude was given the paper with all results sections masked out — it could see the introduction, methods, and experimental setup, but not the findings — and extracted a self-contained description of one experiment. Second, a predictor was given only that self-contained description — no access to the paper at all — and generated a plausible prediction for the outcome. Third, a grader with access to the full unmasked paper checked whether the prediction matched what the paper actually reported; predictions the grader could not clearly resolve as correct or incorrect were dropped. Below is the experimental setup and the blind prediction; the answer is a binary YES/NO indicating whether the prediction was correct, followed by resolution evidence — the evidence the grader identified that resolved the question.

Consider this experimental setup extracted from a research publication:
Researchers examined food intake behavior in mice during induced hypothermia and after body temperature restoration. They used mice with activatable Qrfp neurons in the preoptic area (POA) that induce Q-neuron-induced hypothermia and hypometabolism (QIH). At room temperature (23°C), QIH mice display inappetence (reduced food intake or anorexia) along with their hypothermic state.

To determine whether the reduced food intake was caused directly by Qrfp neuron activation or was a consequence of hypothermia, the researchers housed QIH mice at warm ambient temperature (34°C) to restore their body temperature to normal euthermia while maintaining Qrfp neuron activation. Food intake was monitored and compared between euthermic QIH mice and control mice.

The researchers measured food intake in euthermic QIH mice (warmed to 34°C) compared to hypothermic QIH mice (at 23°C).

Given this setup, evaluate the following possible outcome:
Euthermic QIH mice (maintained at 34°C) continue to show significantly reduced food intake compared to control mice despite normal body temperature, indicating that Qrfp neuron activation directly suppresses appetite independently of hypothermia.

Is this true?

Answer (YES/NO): NO